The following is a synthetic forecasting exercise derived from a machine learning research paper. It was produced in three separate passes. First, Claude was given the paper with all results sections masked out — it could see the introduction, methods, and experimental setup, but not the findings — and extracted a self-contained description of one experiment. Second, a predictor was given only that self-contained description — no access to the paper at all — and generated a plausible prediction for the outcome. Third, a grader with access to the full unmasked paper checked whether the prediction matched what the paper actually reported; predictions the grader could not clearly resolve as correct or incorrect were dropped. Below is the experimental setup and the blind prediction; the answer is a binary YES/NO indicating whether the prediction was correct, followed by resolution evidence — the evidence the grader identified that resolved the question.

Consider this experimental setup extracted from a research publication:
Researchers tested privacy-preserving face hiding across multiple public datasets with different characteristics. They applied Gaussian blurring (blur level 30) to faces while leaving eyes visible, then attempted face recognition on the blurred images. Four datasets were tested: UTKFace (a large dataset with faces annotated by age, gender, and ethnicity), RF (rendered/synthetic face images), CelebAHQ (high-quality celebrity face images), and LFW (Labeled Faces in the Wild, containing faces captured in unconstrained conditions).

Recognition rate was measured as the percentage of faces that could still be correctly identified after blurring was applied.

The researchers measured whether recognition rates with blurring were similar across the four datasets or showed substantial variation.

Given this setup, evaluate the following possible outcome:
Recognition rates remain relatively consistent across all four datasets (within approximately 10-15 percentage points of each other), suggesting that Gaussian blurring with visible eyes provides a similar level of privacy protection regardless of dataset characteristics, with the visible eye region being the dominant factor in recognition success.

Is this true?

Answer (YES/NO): NO